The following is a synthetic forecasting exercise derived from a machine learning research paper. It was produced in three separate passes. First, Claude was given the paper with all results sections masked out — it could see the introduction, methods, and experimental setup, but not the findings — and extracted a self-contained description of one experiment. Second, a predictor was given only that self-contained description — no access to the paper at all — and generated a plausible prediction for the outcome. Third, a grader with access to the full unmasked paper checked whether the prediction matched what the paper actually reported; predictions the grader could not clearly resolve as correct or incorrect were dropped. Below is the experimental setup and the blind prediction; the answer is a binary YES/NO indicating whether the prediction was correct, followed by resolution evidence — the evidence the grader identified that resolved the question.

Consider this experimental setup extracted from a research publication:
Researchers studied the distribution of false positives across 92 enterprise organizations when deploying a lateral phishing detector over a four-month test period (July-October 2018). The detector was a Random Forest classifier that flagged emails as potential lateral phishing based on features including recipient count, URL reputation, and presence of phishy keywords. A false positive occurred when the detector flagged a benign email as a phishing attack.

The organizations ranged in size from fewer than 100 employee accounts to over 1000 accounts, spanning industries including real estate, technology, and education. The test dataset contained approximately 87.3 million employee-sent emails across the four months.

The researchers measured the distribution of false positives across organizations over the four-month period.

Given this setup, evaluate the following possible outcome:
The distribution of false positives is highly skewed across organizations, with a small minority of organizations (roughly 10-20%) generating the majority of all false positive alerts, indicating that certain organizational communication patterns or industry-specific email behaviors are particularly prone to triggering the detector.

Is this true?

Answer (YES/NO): NO